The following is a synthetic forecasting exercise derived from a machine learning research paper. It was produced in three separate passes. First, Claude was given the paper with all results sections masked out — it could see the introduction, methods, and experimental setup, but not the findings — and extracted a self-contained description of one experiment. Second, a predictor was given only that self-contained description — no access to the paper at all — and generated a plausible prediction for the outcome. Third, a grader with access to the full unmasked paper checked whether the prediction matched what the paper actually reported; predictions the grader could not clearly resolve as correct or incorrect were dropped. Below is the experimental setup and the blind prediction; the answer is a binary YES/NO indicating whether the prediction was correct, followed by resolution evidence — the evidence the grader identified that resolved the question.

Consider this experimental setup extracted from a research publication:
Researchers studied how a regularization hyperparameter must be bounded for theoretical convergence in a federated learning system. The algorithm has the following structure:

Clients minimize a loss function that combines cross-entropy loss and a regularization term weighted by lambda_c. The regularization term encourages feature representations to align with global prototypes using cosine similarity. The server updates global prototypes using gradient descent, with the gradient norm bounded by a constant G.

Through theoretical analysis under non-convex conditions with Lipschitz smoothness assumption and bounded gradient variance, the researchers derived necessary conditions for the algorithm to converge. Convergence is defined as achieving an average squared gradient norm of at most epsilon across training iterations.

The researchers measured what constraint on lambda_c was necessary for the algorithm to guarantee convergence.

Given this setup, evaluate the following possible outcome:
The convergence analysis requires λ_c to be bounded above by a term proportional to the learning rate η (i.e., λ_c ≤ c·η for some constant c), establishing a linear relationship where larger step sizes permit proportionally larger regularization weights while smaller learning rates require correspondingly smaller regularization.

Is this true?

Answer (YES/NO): NO